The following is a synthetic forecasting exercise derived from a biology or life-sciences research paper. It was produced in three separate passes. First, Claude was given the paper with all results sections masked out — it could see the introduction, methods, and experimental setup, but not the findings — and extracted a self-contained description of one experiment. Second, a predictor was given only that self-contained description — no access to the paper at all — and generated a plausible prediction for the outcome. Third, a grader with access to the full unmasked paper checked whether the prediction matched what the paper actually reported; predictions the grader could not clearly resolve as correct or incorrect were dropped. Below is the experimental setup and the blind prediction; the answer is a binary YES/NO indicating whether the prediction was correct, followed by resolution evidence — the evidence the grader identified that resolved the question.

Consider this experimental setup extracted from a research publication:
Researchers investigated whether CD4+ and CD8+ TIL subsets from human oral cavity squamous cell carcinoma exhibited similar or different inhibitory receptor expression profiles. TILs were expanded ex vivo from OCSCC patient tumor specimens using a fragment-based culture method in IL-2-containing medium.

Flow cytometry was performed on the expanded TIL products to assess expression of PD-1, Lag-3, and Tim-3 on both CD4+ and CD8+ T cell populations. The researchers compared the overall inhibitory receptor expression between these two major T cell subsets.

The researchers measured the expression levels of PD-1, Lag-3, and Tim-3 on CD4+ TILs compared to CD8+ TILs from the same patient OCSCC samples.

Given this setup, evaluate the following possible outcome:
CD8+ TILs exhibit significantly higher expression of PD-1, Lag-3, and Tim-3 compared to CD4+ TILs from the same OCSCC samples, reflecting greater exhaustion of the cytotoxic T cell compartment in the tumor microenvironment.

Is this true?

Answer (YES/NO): NO